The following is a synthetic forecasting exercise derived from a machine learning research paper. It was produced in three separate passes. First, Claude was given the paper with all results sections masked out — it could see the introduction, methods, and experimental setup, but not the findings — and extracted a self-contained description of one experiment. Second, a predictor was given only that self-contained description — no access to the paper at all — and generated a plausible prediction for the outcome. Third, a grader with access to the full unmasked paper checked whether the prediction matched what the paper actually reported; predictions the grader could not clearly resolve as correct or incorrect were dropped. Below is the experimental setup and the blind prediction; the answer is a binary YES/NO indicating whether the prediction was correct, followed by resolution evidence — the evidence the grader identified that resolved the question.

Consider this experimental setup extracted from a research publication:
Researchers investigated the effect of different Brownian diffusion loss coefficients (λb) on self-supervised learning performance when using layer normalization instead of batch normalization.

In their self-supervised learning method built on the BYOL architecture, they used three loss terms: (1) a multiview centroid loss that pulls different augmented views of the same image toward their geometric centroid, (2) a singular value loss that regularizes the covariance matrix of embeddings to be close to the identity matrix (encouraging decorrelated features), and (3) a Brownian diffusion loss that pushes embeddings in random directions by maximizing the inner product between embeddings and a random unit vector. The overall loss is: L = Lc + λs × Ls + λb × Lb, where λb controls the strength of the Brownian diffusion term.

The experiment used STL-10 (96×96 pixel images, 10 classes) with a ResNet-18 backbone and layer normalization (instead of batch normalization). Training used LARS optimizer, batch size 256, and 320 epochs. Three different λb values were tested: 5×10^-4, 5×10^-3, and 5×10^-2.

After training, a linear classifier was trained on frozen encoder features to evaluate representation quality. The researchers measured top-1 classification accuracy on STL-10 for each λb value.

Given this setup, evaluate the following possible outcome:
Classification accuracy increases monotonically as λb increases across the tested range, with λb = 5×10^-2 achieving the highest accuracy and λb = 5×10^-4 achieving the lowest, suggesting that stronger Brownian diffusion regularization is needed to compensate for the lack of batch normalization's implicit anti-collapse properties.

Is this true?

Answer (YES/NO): NO